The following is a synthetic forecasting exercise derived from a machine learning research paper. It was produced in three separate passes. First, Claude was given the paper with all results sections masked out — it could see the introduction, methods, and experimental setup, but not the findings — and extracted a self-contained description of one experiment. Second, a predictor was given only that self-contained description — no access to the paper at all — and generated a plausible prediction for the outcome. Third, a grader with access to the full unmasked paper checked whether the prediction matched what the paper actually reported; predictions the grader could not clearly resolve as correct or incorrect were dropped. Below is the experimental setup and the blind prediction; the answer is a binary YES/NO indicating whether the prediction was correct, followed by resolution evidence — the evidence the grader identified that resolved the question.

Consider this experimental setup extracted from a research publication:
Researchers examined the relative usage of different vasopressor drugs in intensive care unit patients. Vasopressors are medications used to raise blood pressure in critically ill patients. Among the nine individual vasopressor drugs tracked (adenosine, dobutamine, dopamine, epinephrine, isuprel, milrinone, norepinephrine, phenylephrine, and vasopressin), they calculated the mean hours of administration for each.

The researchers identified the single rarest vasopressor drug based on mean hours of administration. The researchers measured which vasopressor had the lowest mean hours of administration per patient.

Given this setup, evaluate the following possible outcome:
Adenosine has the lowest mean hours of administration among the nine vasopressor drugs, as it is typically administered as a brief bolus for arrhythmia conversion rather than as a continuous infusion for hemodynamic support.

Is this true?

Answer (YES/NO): YES